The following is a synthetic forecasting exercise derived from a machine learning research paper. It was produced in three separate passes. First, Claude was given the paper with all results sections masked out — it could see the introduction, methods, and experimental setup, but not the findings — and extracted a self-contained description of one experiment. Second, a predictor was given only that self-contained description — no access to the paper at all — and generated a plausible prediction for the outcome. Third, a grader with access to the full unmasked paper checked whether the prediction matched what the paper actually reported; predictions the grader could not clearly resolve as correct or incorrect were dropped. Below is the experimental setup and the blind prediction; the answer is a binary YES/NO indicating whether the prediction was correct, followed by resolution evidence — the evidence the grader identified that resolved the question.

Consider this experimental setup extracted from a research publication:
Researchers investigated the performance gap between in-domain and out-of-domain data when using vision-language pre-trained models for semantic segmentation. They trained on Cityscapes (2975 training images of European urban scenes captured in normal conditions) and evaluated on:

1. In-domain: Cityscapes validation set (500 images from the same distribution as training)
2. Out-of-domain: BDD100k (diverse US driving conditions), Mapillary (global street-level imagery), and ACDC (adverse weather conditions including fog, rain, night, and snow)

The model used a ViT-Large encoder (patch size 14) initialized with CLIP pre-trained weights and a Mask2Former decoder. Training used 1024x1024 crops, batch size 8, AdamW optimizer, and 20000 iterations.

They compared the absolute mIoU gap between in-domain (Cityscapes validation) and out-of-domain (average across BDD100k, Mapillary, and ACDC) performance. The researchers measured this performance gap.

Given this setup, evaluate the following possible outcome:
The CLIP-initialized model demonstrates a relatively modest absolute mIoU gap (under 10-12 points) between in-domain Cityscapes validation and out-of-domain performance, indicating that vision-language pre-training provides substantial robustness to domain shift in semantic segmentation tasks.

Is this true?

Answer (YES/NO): NO